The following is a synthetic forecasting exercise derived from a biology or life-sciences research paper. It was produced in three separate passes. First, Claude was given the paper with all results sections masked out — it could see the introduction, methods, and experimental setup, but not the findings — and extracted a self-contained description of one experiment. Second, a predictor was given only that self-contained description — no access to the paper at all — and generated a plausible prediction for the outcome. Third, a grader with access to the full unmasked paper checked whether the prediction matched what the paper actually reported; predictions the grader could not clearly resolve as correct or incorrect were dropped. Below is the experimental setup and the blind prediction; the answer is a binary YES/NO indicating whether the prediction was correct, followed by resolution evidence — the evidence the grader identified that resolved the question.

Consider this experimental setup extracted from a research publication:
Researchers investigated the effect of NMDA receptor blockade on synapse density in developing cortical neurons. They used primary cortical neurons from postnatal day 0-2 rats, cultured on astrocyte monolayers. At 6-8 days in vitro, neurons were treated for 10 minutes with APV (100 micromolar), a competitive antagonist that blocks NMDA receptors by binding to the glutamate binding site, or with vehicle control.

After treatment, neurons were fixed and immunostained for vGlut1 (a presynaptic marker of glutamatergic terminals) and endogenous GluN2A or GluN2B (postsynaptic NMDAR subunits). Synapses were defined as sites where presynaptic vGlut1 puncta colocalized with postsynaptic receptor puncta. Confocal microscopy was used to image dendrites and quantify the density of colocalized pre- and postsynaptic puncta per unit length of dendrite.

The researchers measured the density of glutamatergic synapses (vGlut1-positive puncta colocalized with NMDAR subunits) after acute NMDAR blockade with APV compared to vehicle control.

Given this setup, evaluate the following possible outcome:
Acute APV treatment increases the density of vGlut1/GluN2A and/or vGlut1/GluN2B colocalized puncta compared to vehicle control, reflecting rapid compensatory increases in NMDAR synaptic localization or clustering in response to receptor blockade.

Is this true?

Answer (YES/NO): YES